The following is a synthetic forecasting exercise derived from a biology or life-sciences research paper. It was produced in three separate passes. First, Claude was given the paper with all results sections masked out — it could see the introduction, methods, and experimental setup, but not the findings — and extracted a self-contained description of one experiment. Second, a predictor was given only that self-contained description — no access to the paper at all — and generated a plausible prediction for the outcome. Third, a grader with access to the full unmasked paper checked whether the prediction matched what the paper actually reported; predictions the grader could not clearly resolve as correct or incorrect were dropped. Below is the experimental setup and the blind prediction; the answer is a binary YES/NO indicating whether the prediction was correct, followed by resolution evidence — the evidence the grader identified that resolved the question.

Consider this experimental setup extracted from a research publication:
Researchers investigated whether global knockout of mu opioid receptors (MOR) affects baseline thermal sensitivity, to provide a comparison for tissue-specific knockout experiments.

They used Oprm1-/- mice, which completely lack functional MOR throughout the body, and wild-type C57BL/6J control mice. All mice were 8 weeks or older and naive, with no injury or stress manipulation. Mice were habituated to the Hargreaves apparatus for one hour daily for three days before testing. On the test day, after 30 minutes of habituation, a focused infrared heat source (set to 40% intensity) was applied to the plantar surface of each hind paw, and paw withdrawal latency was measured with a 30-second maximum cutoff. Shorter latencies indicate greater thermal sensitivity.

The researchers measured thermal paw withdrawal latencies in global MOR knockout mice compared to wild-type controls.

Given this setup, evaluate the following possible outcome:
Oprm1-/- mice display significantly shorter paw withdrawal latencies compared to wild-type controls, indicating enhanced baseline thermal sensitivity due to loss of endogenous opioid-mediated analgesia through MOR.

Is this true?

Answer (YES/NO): NO